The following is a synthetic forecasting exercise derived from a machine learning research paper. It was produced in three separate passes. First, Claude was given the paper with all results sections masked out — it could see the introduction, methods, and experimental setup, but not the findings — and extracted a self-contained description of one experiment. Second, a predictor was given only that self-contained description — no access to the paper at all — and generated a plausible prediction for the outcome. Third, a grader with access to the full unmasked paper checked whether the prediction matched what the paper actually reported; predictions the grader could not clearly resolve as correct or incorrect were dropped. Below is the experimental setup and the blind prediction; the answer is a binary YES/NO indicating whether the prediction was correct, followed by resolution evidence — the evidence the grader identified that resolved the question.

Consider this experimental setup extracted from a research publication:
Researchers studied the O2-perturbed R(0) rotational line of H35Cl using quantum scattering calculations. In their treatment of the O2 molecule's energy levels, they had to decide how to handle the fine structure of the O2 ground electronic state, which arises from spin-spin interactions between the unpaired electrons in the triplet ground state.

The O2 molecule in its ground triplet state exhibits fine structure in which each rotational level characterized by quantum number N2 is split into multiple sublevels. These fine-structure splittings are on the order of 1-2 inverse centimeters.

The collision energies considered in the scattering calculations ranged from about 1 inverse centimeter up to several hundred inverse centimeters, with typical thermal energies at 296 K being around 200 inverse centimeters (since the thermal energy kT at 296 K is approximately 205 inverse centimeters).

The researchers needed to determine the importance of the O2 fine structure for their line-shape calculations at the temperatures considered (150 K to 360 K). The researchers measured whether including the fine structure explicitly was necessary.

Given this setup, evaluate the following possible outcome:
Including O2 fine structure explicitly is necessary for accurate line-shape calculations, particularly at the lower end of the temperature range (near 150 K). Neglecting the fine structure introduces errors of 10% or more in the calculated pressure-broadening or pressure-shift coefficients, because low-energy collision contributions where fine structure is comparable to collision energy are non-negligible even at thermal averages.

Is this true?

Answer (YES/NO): NO